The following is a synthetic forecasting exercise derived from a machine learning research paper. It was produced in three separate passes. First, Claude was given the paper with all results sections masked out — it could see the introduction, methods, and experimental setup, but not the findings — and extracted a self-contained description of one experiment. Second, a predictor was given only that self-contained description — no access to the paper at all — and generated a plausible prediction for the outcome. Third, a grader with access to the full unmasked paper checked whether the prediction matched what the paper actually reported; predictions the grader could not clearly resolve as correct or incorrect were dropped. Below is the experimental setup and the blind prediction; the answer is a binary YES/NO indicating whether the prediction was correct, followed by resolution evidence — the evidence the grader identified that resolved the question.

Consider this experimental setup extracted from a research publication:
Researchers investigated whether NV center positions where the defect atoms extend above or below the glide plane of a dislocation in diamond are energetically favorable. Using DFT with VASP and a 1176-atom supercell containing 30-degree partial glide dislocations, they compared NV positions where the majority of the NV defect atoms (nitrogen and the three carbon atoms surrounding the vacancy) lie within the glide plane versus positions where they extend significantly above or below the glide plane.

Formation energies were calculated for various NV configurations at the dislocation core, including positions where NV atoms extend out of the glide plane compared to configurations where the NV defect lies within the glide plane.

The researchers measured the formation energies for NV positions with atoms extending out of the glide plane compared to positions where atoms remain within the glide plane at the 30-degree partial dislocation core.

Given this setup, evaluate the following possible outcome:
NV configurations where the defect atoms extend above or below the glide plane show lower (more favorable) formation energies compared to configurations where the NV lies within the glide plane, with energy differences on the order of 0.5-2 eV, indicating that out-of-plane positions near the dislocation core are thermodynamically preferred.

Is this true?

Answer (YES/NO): NO